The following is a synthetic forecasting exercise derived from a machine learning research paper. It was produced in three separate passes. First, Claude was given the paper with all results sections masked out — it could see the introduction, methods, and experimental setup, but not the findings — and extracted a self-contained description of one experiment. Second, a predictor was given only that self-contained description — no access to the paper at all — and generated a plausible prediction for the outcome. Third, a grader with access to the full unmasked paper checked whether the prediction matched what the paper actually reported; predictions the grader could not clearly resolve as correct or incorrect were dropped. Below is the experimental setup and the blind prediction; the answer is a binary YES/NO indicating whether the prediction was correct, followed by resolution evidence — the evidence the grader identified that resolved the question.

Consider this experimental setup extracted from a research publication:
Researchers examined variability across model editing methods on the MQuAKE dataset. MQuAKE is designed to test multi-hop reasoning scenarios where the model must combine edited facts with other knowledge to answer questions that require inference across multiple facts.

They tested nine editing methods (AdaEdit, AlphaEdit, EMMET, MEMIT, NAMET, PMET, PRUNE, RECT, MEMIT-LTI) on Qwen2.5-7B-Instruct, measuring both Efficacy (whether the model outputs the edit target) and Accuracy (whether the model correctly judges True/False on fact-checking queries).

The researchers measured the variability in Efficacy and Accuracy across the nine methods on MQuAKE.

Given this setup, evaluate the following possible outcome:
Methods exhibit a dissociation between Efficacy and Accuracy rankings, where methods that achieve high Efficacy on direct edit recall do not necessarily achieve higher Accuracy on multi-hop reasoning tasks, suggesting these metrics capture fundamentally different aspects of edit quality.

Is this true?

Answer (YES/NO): YES